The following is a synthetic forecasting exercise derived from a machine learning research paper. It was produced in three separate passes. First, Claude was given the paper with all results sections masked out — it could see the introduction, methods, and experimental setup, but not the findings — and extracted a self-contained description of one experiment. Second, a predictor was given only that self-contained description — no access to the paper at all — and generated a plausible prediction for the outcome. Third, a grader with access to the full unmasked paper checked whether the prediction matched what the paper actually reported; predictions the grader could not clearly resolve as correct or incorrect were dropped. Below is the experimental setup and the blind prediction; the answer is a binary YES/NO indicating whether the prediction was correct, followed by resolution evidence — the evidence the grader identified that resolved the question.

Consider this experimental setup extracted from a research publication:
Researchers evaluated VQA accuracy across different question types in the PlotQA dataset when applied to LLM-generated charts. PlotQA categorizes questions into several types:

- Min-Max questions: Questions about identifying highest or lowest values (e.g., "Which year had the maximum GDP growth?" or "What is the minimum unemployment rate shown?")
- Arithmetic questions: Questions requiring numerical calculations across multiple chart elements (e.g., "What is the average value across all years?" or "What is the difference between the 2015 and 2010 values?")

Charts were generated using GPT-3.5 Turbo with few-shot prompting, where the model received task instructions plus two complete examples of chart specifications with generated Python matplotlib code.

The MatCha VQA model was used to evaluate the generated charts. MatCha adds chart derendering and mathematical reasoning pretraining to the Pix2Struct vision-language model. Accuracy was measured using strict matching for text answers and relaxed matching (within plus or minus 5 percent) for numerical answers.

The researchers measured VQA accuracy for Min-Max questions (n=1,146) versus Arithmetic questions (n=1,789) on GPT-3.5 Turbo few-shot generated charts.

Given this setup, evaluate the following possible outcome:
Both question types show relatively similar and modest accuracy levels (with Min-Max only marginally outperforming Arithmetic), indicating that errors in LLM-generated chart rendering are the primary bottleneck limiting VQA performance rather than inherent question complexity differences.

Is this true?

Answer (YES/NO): NO